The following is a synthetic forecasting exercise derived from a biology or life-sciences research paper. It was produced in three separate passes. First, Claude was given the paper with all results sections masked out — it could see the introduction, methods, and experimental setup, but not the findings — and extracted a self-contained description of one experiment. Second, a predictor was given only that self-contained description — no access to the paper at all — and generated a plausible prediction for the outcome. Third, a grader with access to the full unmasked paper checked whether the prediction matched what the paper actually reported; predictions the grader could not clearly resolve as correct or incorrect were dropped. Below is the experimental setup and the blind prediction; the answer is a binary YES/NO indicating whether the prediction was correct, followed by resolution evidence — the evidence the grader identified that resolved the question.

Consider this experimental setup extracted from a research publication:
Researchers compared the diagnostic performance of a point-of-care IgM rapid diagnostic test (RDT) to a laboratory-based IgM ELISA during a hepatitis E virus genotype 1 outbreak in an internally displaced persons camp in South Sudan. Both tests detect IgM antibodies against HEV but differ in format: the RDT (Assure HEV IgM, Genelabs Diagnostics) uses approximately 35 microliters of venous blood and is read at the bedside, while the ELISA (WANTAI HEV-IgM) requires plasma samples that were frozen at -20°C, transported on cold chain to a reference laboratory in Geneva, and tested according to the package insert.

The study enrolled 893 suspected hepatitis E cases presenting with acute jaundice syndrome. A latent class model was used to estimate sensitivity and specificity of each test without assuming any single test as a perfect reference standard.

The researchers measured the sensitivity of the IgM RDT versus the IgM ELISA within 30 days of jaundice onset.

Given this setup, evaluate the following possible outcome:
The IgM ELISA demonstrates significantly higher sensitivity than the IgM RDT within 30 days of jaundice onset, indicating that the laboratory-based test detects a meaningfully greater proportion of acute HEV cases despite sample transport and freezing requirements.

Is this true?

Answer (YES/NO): YES